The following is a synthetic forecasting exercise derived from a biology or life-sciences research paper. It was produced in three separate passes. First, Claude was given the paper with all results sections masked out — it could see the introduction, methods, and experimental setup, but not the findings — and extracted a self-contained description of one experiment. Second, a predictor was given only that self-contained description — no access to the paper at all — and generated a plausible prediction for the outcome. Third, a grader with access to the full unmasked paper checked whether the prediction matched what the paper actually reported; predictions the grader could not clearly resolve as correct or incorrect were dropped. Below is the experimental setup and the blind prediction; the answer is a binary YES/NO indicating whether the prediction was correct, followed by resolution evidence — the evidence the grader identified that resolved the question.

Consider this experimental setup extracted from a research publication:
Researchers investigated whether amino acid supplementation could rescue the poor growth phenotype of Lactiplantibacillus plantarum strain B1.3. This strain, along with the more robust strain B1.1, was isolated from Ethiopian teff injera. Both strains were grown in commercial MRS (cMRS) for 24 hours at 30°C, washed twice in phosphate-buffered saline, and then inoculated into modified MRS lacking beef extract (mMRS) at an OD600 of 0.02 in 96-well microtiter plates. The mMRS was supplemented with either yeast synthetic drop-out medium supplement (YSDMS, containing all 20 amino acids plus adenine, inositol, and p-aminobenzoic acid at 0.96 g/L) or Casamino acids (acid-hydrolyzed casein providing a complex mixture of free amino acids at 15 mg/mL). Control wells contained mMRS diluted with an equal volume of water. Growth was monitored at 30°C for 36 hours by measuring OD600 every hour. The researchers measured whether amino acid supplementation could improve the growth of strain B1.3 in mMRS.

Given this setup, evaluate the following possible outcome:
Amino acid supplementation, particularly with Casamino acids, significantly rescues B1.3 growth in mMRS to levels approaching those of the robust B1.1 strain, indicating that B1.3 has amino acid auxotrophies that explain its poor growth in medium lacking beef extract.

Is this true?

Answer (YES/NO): NO